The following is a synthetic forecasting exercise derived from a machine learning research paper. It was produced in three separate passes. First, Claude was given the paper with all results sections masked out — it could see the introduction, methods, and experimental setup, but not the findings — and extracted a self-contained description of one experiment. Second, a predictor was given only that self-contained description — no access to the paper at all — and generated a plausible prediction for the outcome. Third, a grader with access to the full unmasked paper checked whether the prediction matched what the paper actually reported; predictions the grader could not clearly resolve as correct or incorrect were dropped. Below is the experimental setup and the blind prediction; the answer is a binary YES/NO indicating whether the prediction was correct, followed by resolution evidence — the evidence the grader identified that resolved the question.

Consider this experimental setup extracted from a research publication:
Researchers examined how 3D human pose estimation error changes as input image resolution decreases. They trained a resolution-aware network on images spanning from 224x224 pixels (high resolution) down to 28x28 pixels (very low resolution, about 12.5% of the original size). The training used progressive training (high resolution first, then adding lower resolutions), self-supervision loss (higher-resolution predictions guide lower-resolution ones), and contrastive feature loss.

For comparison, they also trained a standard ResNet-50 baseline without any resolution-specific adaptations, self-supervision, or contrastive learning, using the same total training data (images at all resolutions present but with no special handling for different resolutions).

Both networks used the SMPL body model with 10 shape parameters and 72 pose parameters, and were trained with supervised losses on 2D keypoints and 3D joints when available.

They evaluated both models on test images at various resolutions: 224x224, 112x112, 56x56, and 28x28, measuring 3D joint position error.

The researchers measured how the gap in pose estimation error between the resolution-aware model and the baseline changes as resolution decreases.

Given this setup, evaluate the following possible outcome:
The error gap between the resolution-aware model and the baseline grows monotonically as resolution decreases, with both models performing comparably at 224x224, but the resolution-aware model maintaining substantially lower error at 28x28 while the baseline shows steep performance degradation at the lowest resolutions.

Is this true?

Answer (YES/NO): NO